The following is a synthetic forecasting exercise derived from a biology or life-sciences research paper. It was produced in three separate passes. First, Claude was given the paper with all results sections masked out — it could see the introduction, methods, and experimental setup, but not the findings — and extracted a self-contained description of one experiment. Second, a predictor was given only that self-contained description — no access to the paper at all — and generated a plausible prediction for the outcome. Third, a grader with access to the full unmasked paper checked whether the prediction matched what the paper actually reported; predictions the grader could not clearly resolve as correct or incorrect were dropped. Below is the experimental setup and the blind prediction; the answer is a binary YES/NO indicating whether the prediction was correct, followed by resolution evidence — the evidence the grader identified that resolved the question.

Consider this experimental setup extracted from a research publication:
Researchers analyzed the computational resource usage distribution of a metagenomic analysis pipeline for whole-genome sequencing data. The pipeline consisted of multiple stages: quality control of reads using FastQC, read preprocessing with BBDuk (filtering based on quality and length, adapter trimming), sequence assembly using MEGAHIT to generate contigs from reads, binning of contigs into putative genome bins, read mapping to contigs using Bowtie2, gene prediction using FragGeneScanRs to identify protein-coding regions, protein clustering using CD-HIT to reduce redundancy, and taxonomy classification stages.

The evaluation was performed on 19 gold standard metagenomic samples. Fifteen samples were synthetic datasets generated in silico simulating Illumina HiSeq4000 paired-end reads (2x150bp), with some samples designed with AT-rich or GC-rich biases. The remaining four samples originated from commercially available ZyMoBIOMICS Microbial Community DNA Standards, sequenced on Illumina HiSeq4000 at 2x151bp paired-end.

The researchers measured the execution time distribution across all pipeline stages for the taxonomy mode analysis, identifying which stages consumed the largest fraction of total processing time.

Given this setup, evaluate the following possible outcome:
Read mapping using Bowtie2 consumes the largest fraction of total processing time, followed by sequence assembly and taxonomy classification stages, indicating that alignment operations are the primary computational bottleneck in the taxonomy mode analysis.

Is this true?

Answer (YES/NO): NO